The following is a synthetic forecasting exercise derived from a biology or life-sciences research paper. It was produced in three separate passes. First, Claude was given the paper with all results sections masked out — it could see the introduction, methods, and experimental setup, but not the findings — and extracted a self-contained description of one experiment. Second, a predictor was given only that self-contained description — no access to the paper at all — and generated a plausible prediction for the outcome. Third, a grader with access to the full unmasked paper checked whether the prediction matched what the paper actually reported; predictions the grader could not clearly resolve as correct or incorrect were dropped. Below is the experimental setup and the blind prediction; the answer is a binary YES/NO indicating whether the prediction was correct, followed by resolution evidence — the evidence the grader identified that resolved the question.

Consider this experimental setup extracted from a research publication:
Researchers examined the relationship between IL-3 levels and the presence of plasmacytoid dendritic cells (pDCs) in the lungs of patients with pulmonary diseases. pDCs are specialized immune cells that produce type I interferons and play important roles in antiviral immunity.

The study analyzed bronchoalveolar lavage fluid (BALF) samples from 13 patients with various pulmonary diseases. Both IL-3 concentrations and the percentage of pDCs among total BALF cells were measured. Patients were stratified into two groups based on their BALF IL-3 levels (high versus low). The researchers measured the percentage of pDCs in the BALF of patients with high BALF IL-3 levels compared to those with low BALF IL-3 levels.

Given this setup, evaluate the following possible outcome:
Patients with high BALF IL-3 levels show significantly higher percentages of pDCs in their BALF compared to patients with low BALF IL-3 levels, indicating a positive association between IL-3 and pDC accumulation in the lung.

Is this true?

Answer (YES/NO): YES